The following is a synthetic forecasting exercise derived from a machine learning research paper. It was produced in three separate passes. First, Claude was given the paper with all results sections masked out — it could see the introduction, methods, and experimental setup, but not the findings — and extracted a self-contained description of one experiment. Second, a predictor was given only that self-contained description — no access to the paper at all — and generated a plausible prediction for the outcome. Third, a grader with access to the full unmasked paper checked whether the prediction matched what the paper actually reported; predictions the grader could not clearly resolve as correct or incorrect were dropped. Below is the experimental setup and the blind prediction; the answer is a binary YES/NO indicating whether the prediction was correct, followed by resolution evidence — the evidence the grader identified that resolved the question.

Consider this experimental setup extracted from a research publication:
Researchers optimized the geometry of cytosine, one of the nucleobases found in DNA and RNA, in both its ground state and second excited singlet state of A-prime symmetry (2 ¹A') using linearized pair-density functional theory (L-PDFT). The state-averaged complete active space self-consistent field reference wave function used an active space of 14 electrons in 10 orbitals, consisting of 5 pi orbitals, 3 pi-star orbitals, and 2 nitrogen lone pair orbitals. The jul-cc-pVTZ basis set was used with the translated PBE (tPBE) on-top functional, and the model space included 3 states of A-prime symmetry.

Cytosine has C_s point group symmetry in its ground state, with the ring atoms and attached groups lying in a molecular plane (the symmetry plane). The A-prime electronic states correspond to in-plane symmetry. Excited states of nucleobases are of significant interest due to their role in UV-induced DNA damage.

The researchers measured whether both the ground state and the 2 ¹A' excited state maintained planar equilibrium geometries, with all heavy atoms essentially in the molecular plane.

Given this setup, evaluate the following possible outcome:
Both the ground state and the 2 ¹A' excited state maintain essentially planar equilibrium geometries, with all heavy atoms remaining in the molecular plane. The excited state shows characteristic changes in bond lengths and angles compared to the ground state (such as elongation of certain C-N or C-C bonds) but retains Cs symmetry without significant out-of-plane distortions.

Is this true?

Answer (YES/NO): YES